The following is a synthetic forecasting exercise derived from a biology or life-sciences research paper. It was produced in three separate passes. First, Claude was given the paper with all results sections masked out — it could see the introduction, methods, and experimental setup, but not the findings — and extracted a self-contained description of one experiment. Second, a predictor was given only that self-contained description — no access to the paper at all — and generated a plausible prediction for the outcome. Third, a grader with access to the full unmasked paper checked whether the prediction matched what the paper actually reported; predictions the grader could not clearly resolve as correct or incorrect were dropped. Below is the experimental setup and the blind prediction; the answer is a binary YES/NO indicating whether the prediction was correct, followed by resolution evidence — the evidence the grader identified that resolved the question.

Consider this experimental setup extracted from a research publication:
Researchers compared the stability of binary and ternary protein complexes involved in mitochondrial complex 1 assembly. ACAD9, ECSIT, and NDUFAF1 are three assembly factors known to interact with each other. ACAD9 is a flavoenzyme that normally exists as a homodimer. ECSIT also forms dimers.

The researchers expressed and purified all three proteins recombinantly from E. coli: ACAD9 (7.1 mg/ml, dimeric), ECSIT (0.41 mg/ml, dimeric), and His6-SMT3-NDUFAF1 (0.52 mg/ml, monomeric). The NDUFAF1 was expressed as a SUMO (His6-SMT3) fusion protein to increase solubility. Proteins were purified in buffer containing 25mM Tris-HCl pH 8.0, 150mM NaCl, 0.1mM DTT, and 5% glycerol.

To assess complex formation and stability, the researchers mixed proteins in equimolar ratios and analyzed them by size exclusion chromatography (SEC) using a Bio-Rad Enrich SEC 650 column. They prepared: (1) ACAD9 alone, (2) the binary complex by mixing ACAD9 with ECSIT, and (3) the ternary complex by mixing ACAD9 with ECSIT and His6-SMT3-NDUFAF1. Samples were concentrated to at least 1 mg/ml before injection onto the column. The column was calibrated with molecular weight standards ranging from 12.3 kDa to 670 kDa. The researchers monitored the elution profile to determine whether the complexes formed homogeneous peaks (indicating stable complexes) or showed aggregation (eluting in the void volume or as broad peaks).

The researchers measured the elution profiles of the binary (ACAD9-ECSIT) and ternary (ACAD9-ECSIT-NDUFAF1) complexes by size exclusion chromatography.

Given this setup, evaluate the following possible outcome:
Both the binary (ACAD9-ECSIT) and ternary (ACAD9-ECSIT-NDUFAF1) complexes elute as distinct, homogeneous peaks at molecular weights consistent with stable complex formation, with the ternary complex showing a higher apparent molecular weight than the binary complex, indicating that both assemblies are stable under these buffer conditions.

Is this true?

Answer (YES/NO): NO